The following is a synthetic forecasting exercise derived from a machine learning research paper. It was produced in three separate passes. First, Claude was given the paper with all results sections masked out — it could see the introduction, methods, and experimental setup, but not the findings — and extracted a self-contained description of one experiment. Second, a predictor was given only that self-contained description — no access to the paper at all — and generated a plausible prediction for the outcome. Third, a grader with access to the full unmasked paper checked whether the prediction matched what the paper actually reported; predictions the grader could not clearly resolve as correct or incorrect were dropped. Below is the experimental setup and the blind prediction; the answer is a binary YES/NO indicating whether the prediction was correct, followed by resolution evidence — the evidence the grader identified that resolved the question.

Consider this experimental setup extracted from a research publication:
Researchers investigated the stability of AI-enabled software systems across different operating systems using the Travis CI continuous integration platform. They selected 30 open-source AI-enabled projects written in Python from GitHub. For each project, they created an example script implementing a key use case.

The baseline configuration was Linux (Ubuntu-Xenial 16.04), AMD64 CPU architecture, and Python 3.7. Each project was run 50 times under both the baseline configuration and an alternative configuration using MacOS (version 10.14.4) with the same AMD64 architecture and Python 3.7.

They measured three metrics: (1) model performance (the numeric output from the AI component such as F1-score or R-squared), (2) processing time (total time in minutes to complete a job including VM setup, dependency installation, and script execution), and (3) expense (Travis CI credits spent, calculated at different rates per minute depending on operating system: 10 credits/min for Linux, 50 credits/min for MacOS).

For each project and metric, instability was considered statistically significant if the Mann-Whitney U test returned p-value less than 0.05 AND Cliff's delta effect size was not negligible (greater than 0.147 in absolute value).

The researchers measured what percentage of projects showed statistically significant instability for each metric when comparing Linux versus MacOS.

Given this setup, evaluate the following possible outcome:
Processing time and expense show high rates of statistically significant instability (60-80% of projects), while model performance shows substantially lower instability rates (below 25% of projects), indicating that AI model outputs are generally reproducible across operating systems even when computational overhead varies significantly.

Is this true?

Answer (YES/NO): NO